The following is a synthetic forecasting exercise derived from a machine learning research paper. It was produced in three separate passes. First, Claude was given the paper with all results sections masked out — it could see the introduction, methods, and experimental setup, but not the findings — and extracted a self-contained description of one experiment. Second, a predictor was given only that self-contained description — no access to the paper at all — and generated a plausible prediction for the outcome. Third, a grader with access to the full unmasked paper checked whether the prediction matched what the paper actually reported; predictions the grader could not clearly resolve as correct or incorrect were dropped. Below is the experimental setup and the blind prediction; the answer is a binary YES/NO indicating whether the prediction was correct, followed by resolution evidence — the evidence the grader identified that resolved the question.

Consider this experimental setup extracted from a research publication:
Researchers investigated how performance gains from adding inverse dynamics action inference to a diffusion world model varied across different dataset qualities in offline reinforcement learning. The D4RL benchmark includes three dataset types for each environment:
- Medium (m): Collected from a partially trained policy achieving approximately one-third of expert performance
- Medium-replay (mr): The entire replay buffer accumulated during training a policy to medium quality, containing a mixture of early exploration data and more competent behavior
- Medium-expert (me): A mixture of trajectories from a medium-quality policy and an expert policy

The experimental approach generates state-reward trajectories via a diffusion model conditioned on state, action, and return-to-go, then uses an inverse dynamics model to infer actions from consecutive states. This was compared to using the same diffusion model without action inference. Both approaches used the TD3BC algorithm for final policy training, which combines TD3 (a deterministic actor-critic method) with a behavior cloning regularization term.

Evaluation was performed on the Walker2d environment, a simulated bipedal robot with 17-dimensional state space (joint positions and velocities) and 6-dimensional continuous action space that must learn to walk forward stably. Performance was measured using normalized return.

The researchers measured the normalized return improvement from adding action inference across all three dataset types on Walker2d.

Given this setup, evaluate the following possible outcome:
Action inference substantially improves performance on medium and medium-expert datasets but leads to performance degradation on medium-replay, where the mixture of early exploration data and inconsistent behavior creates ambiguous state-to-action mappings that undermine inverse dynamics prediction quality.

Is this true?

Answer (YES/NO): NO